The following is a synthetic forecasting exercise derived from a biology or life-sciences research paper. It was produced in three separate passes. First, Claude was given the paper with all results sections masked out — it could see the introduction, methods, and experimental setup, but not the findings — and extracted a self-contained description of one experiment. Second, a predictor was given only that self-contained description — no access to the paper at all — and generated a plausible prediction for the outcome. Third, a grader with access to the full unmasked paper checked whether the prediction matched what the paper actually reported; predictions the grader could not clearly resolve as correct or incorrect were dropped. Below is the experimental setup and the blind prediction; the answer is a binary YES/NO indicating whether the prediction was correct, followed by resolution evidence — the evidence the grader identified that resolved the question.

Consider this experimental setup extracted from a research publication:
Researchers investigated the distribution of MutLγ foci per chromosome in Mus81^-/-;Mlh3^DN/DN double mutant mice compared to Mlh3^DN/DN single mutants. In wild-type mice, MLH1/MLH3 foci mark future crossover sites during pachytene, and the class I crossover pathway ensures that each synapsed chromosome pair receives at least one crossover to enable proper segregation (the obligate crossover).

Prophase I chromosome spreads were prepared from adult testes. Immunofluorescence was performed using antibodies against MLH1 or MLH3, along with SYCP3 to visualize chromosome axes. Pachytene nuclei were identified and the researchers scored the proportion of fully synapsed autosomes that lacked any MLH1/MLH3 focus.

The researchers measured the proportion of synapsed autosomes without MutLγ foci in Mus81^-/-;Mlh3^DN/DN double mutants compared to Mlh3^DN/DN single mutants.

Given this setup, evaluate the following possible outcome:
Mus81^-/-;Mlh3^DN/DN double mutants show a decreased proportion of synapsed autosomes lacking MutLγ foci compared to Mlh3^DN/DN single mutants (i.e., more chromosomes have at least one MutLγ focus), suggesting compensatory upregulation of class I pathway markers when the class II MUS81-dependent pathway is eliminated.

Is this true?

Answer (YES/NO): NO